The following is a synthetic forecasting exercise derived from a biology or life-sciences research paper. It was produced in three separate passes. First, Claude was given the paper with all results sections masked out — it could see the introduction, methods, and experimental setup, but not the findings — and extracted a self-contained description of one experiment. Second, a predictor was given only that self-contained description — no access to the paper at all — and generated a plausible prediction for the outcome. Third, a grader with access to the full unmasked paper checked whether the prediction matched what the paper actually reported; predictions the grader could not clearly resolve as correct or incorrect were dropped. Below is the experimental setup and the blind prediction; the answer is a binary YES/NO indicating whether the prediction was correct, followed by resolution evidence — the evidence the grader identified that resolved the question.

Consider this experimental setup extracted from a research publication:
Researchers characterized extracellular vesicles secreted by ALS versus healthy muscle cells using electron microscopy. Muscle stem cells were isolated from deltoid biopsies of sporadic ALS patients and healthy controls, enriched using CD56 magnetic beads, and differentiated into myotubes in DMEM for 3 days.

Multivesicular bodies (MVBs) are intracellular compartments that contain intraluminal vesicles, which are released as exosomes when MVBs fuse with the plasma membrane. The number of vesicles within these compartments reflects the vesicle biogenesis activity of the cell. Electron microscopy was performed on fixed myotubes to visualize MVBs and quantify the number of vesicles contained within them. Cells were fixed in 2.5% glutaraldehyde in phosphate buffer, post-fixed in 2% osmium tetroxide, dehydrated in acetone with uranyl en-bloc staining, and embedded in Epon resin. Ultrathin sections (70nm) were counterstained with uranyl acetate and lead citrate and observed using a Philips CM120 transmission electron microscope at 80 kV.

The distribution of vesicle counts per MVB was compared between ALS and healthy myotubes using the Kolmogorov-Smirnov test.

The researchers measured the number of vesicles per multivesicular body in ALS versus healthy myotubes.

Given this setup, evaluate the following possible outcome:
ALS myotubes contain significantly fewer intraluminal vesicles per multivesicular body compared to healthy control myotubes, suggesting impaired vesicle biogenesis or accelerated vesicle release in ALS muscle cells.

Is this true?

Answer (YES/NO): NO